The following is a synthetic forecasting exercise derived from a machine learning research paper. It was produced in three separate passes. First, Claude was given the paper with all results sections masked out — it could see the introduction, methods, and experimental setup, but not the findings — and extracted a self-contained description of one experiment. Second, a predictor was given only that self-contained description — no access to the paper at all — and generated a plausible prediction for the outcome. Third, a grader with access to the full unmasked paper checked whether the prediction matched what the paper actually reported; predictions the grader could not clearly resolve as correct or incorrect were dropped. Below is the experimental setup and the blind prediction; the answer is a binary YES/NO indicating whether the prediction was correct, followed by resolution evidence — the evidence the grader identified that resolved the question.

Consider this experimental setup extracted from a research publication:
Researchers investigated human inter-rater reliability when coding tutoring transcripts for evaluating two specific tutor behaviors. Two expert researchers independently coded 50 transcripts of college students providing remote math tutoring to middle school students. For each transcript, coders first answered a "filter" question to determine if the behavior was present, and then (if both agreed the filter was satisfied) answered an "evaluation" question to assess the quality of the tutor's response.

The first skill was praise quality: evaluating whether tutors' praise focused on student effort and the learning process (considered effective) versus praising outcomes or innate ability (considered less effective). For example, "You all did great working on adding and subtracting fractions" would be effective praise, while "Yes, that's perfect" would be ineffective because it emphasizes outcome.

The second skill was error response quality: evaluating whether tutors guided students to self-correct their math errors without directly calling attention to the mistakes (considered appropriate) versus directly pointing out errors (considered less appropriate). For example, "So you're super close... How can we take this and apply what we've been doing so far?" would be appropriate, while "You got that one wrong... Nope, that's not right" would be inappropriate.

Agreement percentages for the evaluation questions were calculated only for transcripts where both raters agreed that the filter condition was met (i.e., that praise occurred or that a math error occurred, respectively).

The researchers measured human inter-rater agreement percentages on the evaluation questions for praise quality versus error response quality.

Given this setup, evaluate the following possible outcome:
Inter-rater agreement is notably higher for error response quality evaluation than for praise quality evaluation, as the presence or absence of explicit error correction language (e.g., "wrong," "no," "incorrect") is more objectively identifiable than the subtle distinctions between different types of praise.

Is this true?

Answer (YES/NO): NO